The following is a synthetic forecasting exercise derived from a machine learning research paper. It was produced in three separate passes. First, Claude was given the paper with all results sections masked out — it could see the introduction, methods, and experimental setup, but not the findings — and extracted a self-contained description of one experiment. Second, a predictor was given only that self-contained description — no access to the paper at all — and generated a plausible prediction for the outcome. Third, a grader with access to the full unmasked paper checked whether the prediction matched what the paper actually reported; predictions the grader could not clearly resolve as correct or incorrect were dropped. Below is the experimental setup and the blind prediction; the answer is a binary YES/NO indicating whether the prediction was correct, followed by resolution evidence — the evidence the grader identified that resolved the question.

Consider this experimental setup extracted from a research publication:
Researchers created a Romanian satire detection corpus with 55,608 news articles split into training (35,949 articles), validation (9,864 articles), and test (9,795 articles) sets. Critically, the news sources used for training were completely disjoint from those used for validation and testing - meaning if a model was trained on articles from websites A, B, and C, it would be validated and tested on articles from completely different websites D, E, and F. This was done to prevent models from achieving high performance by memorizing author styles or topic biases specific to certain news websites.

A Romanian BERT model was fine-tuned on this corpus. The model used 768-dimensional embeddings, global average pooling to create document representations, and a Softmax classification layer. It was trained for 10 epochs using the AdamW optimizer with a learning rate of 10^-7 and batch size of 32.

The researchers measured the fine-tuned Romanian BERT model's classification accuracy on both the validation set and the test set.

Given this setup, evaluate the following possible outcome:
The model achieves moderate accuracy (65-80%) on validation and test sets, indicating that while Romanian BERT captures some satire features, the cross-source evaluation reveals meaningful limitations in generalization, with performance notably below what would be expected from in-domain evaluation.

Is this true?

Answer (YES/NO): NO